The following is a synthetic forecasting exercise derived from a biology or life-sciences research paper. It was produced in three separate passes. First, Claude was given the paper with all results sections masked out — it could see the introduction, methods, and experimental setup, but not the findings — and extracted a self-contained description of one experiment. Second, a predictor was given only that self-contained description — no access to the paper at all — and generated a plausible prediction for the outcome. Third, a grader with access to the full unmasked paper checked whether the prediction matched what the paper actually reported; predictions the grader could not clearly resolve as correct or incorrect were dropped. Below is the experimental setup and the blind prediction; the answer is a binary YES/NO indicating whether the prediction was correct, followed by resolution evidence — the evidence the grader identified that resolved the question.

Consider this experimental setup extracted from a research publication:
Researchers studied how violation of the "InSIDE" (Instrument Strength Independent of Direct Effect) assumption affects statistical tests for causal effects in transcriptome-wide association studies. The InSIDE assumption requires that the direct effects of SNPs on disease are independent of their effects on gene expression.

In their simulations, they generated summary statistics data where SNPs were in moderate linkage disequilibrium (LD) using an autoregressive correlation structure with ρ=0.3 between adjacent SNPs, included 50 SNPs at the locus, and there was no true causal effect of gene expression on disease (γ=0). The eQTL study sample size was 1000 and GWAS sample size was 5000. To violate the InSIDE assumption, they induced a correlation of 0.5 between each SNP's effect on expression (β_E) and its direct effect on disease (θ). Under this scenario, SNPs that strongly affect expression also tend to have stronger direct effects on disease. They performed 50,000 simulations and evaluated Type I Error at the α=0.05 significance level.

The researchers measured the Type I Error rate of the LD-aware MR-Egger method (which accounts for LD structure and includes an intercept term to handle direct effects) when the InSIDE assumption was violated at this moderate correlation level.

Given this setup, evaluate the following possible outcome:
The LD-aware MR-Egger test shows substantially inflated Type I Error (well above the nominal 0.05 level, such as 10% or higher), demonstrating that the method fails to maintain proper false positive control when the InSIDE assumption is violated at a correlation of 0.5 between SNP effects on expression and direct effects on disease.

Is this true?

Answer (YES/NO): YES